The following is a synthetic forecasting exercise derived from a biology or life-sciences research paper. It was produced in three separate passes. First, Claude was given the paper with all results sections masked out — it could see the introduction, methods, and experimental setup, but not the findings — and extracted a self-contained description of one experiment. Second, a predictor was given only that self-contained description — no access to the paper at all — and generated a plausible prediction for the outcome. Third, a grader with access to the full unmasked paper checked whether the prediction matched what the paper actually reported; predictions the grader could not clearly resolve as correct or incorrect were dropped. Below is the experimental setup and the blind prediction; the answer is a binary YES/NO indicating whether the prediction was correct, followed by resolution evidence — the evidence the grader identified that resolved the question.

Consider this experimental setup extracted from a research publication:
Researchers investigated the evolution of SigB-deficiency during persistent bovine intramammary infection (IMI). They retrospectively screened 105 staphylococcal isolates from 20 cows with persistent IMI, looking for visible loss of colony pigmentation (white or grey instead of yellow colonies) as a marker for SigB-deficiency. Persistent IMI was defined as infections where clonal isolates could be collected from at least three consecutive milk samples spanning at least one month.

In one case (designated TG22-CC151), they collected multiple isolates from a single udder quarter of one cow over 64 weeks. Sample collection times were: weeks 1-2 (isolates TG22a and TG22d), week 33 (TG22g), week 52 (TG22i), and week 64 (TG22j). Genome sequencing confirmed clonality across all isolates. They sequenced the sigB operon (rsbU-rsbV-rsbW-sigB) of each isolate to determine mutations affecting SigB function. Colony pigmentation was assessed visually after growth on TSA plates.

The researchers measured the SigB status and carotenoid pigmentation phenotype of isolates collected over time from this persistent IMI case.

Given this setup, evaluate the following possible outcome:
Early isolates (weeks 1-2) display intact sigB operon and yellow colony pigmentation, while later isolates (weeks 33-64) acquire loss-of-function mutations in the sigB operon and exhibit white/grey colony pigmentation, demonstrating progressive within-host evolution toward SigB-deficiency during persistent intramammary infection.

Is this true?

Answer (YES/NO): YES